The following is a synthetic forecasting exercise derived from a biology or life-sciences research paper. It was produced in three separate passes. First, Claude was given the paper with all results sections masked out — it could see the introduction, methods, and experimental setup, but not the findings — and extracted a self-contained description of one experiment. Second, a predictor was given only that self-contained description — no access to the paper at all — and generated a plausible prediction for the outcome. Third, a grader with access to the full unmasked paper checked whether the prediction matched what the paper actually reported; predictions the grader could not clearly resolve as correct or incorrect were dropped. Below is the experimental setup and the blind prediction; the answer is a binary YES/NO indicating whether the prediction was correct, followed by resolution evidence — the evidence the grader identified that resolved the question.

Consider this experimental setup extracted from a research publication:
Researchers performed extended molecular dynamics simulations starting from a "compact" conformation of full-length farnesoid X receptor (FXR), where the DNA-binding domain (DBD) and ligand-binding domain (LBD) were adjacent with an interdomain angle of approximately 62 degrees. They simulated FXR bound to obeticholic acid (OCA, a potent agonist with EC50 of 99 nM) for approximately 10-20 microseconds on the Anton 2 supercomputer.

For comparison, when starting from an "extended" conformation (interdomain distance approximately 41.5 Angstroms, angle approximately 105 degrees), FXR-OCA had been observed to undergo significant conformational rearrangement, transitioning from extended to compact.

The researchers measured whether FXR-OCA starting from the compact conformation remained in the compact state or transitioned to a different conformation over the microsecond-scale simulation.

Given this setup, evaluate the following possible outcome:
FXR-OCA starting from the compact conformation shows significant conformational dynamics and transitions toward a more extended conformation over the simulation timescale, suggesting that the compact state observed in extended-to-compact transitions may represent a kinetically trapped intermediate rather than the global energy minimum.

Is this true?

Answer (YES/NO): YES